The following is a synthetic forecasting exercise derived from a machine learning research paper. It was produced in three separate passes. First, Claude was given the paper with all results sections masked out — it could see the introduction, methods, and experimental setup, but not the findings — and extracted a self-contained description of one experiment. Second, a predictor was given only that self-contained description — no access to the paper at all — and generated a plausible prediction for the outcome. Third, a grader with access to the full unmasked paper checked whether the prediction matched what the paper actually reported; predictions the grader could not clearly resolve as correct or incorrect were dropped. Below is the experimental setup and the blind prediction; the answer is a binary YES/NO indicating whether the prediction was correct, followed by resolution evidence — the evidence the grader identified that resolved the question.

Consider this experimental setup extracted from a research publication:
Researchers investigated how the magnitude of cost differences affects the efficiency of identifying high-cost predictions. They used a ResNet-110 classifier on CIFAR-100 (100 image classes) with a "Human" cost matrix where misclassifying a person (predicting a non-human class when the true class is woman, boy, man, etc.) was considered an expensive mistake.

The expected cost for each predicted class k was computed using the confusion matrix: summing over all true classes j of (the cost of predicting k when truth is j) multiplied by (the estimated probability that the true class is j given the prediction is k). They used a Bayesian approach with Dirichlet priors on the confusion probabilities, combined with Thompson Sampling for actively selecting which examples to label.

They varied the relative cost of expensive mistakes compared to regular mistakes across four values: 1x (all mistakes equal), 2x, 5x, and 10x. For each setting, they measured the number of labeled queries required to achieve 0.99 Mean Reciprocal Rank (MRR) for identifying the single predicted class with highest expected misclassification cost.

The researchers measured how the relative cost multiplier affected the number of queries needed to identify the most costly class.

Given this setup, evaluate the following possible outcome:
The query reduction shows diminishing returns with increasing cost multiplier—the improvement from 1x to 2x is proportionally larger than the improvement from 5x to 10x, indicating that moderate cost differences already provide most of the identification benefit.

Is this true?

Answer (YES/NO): NO